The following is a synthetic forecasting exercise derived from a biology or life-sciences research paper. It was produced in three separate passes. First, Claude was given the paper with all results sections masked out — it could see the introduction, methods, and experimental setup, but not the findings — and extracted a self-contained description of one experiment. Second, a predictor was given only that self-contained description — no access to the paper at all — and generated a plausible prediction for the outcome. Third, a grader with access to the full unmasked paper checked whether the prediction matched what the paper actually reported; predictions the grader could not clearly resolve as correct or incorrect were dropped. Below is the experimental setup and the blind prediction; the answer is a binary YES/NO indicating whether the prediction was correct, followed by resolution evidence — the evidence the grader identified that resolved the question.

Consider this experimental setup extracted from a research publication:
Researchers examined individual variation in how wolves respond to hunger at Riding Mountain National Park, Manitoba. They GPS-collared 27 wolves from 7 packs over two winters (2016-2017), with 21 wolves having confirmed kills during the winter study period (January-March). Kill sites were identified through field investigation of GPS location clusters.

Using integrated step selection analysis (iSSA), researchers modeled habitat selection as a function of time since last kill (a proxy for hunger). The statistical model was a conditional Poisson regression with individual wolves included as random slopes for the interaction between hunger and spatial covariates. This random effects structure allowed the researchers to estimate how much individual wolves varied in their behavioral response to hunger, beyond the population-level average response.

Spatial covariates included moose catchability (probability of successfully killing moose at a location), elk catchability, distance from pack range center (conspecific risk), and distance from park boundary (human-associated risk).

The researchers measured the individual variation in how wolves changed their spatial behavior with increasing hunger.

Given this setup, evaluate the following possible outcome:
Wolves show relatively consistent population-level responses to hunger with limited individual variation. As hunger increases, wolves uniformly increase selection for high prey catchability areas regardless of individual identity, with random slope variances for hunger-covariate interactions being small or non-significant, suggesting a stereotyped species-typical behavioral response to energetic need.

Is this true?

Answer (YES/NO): NO